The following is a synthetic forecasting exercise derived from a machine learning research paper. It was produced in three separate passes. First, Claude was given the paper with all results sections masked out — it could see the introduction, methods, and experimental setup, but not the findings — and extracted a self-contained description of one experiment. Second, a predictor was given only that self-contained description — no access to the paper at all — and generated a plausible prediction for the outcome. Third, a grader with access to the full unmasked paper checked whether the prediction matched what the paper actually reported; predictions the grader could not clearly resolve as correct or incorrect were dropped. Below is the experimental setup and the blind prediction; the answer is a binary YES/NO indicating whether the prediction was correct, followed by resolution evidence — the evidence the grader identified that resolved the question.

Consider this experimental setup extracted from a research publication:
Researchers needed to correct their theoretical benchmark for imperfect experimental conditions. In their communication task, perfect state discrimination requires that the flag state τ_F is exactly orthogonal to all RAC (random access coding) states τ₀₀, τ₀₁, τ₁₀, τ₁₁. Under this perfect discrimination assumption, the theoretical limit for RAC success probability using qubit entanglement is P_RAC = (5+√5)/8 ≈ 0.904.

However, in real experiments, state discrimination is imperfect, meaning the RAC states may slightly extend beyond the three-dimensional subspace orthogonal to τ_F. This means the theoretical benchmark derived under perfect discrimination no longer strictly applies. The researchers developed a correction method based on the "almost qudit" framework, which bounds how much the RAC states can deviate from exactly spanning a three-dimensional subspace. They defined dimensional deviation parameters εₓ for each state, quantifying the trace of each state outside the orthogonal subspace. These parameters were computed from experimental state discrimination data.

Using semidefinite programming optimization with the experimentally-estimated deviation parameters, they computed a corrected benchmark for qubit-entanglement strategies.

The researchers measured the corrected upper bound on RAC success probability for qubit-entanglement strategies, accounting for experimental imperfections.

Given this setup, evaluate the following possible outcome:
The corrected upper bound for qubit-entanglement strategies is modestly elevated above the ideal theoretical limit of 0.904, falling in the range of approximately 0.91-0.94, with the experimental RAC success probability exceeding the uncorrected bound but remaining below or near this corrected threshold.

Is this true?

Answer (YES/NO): NO